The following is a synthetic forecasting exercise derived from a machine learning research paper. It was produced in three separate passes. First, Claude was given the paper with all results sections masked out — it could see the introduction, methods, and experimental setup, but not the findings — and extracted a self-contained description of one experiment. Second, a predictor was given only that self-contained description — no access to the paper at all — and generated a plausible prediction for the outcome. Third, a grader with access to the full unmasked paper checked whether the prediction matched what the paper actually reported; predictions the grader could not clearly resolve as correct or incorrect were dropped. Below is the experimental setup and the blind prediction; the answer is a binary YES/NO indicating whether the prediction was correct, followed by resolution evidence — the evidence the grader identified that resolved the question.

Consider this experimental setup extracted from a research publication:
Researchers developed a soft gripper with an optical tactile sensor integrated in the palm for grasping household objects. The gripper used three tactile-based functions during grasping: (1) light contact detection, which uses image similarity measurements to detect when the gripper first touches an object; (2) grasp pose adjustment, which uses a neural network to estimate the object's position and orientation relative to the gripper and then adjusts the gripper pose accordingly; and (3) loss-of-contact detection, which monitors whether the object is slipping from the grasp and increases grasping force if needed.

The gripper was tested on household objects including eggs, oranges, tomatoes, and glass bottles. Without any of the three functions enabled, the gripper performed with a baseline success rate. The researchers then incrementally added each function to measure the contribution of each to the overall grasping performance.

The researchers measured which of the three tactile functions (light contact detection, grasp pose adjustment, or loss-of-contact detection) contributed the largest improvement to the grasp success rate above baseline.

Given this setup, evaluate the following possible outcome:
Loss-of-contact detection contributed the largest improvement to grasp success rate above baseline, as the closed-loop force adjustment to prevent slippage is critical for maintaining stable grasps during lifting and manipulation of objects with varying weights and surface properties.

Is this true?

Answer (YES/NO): NO